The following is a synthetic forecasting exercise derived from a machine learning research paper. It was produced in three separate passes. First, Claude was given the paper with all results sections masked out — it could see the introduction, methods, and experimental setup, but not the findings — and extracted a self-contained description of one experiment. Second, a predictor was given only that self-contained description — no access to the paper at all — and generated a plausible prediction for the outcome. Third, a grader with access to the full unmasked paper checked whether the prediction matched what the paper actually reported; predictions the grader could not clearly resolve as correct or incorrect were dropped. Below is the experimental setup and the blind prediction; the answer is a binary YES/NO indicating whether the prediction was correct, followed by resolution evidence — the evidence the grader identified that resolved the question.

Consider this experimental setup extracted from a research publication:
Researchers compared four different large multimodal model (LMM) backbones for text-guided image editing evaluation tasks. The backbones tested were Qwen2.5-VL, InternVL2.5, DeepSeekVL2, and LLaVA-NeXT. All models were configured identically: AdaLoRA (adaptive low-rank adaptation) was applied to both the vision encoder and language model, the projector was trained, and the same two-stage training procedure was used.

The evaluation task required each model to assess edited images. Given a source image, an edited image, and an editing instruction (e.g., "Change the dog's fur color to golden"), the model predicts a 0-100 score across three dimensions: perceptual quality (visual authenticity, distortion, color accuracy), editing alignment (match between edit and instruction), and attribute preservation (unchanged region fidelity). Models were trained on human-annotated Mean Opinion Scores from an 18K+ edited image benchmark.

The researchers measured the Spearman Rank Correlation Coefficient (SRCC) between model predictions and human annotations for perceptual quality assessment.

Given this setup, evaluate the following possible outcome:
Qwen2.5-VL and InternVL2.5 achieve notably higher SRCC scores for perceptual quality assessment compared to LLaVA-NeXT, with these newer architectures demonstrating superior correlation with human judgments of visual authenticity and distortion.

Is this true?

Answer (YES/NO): NO